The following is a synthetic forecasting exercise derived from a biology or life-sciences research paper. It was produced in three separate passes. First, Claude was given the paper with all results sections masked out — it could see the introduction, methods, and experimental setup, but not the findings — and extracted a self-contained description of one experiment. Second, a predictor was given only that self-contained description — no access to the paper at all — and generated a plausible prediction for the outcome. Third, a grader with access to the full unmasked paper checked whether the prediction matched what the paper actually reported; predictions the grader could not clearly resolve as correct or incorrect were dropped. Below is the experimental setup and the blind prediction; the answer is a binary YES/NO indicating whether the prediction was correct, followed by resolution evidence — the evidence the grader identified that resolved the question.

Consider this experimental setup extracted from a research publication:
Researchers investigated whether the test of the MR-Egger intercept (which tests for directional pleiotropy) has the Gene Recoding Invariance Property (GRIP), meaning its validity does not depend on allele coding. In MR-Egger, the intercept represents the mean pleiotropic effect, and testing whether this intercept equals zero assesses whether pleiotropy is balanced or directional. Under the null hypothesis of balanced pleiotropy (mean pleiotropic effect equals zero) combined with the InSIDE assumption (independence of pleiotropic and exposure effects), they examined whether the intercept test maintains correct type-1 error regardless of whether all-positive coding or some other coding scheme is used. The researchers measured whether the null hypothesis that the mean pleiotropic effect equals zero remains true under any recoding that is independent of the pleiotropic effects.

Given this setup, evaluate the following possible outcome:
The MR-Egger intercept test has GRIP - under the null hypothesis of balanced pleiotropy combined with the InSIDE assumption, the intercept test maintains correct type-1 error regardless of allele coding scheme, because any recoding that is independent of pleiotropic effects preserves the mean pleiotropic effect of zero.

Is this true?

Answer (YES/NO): YES